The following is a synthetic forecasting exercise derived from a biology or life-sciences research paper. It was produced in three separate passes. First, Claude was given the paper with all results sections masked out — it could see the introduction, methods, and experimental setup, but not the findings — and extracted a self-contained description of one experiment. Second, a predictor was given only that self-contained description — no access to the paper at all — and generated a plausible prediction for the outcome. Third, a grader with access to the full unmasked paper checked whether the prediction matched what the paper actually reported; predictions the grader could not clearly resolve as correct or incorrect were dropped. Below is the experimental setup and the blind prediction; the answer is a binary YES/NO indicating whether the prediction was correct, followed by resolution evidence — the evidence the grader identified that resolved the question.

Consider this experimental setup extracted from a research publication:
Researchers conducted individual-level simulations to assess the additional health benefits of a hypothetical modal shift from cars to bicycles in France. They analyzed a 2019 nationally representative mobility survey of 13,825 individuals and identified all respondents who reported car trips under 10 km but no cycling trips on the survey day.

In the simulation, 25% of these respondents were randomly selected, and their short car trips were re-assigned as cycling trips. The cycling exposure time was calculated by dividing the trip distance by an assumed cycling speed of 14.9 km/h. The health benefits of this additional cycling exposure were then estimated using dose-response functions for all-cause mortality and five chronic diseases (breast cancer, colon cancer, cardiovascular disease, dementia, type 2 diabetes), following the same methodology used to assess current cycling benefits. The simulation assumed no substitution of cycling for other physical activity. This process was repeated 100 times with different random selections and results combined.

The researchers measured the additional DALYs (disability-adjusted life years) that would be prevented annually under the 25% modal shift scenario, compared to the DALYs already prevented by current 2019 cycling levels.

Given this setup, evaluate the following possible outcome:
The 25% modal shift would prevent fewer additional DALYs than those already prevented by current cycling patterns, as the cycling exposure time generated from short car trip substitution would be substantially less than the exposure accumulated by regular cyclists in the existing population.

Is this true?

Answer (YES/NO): NO